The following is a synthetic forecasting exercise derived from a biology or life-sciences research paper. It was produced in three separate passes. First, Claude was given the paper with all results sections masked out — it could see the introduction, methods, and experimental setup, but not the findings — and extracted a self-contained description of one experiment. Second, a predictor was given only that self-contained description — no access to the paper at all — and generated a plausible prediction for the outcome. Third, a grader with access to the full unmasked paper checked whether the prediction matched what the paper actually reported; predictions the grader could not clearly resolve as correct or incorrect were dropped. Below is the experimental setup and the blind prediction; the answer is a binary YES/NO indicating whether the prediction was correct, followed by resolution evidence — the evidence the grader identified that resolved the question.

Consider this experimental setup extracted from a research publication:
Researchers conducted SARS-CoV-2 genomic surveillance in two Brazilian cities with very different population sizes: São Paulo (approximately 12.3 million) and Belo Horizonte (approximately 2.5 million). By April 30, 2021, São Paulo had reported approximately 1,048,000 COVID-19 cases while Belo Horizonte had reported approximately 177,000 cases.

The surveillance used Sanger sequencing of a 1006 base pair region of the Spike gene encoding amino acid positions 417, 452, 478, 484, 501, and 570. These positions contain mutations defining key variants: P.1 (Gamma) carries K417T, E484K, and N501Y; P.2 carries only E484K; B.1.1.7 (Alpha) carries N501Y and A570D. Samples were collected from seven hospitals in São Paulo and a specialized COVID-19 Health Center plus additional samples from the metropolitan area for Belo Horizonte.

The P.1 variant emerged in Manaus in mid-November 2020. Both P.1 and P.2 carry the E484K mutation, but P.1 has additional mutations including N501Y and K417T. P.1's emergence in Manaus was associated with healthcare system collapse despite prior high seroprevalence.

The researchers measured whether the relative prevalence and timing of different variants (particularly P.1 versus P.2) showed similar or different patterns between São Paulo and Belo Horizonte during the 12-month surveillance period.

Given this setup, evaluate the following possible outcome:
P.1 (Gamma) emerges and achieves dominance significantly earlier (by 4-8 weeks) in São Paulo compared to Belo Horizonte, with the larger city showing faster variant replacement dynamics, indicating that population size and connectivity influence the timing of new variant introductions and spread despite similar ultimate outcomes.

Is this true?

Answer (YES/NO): NO